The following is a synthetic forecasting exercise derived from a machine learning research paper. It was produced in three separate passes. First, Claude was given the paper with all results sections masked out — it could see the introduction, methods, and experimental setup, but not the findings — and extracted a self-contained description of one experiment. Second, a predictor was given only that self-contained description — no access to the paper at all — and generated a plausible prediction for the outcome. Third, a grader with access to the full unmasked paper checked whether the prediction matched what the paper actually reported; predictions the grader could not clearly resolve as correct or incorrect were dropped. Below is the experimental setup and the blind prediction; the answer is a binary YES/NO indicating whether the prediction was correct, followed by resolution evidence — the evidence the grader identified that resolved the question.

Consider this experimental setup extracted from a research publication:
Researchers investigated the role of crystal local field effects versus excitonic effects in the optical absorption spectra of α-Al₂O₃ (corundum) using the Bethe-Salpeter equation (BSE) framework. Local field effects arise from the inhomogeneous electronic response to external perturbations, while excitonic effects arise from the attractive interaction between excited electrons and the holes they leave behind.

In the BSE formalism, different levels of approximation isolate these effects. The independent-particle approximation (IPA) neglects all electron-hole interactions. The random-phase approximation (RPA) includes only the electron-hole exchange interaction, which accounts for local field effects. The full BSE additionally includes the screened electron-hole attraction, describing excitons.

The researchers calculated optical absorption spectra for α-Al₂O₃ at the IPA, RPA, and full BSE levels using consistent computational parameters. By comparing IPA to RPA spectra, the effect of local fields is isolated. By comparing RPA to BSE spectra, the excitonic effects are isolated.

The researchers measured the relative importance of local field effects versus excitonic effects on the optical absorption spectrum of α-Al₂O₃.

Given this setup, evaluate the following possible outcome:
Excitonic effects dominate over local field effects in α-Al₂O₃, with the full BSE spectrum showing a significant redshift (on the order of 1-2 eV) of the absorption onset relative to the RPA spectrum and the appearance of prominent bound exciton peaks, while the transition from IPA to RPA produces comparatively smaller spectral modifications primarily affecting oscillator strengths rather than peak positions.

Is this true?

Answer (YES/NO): NO